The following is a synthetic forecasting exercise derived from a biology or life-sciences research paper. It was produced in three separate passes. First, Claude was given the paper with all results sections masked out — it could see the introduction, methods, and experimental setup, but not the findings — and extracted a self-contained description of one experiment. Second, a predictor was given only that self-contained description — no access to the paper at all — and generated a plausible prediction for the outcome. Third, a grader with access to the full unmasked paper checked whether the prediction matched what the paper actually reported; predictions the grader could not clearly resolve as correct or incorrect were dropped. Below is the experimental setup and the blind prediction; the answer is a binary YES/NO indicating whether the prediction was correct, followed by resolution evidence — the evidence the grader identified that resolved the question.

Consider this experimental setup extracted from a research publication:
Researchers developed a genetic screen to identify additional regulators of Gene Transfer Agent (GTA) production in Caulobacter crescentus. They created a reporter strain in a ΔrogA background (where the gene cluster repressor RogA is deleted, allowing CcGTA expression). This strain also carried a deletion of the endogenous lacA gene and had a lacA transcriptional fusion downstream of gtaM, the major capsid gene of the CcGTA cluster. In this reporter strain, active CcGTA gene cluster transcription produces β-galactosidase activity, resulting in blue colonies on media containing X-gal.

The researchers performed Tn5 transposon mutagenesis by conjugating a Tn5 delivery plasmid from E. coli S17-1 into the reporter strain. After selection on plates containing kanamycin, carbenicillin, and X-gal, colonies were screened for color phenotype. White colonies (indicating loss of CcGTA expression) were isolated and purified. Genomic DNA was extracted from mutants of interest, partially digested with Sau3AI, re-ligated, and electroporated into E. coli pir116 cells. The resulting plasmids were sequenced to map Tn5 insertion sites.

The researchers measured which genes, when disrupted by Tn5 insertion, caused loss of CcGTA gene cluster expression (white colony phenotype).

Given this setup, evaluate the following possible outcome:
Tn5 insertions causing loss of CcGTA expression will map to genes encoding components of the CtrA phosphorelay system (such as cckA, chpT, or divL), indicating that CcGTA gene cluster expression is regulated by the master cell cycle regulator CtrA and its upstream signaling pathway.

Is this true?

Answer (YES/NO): NO